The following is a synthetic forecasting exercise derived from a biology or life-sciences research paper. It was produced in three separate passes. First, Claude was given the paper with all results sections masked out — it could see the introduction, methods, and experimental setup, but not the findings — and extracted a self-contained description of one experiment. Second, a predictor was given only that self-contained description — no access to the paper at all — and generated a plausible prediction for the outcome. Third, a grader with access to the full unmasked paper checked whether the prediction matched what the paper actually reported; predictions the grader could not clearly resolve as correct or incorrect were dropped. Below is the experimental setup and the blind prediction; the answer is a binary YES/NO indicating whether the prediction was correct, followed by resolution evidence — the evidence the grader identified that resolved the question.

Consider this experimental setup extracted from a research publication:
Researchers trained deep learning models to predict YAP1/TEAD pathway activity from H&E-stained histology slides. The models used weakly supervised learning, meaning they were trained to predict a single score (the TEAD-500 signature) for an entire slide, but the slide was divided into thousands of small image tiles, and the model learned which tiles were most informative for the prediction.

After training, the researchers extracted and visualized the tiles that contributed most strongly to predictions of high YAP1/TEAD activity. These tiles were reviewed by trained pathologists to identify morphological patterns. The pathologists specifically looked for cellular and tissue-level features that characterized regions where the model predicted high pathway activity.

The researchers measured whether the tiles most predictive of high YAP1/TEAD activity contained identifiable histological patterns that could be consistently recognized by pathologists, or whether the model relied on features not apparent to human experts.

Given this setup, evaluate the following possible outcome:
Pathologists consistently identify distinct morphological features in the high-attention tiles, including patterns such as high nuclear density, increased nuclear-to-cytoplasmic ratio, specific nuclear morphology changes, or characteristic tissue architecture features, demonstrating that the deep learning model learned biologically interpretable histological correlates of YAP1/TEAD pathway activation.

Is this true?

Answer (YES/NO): NO